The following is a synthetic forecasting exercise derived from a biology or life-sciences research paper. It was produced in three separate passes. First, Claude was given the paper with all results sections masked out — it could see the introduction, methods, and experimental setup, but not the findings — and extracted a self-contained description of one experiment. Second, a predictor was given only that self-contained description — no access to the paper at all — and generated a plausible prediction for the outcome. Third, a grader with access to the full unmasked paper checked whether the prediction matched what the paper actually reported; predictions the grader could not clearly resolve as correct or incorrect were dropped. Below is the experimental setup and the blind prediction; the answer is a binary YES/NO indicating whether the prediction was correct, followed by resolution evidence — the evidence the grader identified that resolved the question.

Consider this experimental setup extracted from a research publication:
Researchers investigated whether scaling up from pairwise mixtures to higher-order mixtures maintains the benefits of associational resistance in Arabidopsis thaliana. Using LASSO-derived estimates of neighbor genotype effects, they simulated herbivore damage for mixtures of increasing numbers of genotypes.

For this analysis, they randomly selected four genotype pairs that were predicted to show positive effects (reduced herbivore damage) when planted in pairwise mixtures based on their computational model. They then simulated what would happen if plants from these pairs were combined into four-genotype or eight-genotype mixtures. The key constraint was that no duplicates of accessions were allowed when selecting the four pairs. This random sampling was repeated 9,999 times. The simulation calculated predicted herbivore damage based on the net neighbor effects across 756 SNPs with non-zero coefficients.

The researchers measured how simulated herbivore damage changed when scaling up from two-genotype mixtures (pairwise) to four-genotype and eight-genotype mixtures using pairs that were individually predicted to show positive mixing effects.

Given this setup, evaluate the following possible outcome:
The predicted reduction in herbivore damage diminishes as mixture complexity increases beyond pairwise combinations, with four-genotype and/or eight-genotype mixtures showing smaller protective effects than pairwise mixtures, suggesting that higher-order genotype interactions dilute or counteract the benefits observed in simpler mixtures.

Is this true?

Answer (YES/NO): YES